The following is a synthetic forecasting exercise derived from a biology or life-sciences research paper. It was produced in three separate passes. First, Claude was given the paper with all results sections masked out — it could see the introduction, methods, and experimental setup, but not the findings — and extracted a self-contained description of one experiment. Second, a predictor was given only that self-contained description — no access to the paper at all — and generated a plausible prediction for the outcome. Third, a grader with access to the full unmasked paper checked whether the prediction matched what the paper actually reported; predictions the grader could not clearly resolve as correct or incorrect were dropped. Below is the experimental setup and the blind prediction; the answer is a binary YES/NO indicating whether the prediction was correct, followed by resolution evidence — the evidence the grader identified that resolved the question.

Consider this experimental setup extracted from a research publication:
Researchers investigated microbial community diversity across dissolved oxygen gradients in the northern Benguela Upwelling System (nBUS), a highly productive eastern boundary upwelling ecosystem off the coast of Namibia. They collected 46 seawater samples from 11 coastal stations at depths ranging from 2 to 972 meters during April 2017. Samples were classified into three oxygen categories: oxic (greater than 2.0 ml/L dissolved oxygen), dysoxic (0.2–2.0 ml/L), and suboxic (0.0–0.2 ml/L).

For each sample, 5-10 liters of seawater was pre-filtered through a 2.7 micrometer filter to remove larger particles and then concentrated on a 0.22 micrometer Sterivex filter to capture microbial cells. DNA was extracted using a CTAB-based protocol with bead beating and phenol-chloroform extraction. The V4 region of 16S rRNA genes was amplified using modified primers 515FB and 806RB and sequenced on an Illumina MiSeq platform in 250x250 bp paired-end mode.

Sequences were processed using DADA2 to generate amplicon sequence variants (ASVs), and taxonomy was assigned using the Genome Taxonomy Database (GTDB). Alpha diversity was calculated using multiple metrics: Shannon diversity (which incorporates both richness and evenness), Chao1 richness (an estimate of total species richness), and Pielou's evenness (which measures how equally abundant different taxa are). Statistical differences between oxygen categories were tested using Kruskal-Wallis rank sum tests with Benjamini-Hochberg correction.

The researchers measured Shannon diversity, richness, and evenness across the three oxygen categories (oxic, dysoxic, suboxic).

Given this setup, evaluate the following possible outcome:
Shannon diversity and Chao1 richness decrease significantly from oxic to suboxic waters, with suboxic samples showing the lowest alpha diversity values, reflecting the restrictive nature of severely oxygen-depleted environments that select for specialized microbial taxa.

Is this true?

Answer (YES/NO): NO